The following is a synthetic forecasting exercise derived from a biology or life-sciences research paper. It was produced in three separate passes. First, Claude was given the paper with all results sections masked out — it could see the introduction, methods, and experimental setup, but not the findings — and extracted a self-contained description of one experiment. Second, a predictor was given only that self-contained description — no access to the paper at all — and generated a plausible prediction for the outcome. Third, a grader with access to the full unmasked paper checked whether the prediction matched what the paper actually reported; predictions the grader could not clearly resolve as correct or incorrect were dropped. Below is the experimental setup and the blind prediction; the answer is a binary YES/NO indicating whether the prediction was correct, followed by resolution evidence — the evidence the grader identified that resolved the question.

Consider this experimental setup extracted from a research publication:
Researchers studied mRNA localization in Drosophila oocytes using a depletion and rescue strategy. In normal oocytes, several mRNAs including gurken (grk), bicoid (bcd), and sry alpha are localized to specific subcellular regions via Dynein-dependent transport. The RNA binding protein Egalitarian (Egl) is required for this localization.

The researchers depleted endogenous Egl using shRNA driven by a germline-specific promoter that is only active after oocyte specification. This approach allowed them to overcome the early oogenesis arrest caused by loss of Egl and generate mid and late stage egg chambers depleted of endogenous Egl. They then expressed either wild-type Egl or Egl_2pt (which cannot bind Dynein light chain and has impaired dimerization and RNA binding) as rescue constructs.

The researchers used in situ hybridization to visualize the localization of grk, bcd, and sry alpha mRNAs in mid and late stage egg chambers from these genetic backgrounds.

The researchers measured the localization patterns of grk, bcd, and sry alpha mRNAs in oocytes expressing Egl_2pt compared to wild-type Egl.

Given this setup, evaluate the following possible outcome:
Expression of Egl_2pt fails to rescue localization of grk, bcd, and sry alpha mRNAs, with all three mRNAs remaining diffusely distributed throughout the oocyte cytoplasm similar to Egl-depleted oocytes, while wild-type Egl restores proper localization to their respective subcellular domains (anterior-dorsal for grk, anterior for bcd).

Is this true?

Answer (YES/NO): NO